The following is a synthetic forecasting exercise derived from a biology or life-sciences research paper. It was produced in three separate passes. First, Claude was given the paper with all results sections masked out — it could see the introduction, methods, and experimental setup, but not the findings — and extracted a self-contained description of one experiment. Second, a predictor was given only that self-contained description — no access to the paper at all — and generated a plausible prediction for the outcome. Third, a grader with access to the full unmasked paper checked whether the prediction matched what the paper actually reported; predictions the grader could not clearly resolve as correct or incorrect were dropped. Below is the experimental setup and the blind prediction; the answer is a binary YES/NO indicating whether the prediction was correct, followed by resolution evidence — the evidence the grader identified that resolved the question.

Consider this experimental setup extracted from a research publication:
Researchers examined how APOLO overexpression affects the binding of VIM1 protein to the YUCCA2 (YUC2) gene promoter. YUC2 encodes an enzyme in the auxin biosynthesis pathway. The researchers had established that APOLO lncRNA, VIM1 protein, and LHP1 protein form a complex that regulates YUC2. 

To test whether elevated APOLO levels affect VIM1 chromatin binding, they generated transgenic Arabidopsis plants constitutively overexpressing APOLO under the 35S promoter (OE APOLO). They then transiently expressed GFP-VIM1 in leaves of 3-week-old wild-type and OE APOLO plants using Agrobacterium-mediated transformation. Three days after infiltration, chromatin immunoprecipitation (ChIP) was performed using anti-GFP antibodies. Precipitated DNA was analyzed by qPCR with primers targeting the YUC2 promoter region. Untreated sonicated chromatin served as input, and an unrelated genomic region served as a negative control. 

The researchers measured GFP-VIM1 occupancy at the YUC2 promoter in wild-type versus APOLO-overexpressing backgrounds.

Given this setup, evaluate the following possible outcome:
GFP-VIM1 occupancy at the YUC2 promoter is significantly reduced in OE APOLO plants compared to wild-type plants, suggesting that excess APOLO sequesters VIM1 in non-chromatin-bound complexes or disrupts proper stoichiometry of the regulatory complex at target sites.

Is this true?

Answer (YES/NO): YES